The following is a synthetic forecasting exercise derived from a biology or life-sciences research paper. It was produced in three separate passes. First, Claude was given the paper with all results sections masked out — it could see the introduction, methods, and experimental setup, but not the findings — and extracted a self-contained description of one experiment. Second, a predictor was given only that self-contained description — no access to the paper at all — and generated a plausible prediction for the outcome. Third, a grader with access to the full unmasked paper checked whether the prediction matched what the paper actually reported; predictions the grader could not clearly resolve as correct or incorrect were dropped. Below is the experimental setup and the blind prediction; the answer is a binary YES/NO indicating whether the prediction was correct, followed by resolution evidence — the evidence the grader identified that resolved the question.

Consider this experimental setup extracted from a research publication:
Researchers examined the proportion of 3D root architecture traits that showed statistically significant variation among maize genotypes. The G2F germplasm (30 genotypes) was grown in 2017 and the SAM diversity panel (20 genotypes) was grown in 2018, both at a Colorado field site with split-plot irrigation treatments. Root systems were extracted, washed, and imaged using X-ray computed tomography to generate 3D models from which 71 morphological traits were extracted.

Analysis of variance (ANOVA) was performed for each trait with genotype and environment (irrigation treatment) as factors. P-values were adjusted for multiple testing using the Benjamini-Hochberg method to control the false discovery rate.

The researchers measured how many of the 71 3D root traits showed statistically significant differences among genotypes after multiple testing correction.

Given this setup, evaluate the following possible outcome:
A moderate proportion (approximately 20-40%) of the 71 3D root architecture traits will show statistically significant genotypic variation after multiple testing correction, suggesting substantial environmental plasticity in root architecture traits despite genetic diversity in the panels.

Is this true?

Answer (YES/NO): NO